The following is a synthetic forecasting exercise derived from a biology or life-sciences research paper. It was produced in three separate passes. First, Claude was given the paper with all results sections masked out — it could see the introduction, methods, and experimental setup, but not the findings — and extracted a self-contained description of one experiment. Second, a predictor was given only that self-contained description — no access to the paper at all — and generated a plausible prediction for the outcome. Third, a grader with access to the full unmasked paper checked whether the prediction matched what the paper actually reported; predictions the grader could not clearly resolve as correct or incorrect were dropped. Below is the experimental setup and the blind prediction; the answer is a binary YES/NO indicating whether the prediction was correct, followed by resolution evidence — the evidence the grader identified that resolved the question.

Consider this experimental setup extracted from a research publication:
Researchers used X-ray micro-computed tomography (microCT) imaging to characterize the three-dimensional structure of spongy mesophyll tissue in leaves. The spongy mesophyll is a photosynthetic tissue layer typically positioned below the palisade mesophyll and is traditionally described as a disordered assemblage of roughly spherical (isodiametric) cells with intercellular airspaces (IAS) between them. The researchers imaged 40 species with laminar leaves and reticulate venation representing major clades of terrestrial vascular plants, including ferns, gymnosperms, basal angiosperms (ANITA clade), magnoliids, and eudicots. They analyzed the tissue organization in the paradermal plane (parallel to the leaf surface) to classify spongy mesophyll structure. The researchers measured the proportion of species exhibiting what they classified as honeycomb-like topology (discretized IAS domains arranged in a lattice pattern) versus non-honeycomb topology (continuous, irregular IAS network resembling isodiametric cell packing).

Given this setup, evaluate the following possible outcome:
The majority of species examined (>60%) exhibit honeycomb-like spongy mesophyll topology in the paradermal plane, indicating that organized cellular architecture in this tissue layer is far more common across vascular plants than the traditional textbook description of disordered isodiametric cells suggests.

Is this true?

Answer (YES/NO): YES